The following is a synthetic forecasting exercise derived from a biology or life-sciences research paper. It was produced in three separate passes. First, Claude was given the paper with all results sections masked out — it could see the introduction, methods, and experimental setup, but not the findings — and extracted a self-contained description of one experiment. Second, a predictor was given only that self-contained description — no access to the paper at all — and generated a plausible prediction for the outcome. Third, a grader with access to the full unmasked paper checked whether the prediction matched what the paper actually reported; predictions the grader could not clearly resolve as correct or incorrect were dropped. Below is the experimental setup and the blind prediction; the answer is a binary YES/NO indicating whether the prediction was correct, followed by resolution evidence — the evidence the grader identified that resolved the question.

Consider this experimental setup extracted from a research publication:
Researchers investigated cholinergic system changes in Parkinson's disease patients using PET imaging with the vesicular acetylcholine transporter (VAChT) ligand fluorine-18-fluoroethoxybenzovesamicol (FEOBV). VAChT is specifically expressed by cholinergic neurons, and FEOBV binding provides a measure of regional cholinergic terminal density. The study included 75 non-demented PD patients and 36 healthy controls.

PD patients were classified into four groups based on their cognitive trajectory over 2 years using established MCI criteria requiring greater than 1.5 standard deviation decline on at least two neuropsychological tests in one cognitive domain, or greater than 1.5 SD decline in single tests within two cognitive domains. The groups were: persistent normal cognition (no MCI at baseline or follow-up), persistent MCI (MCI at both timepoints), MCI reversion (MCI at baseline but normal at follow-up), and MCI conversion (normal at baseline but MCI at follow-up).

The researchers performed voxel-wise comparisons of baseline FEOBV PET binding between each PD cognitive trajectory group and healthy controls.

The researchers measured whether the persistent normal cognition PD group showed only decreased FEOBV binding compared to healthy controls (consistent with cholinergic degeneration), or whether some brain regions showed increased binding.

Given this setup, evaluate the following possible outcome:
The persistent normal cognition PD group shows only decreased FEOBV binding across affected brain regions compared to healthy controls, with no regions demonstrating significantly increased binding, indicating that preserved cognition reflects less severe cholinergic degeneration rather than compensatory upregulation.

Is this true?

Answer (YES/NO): NO